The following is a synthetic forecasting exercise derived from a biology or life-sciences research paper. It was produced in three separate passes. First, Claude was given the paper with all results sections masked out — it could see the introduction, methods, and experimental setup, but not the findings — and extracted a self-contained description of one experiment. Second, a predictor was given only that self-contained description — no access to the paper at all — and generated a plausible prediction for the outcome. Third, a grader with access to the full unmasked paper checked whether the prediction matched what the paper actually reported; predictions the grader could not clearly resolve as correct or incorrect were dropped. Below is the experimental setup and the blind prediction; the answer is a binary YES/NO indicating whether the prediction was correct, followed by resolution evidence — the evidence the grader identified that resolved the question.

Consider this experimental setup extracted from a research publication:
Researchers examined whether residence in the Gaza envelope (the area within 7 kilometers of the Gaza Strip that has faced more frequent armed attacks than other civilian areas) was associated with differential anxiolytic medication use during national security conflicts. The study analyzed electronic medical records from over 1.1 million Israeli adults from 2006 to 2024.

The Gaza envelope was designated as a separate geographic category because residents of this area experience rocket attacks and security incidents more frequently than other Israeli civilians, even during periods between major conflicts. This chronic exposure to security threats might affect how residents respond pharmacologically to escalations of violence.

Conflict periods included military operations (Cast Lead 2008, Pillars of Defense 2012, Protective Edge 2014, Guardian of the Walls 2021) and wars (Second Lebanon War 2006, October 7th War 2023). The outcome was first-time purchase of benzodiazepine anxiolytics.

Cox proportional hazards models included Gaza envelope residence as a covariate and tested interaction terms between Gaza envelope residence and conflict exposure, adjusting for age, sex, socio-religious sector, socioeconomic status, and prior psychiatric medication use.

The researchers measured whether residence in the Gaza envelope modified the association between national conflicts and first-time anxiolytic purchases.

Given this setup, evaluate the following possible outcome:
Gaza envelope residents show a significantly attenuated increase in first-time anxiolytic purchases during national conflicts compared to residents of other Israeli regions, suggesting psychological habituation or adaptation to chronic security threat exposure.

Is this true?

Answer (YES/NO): NO